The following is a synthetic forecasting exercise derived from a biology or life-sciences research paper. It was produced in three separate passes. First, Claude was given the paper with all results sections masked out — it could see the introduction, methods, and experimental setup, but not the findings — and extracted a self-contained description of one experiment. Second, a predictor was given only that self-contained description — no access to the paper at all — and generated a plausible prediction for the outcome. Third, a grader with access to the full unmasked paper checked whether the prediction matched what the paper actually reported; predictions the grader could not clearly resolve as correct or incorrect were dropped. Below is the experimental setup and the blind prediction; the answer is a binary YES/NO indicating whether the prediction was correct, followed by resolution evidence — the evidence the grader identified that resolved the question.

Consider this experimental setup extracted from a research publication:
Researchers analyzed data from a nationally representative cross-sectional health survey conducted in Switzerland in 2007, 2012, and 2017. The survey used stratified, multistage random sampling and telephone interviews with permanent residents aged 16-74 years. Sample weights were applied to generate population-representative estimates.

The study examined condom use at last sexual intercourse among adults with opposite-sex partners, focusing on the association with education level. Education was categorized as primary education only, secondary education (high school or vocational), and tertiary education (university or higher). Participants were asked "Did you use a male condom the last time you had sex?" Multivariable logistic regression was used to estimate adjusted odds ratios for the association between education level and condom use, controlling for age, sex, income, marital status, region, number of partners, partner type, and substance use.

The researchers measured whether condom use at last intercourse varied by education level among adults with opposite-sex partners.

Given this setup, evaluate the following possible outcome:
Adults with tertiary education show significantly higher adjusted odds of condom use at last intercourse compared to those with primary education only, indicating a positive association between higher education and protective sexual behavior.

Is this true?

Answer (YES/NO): NO